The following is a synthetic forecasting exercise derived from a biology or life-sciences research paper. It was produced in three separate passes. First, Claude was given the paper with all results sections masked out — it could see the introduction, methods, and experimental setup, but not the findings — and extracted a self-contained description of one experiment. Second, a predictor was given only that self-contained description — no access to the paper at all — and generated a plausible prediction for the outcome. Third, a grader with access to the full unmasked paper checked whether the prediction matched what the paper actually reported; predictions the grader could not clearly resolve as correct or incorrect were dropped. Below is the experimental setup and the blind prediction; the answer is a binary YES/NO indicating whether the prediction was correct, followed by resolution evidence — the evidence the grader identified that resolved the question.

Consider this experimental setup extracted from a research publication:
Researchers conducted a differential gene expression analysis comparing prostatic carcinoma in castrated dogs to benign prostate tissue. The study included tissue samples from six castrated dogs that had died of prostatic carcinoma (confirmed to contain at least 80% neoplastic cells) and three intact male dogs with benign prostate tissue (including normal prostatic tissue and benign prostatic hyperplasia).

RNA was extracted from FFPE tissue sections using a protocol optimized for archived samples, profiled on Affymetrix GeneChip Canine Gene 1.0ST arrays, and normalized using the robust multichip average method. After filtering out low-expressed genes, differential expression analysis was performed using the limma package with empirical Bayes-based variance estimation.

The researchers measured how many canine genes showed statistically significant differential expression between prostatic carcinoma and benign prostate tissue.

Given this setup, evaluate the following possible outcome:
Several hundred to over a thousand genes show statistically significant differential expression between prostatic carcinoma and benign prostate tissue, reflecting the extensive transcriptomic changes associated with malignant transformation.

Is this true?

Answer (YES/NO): NO